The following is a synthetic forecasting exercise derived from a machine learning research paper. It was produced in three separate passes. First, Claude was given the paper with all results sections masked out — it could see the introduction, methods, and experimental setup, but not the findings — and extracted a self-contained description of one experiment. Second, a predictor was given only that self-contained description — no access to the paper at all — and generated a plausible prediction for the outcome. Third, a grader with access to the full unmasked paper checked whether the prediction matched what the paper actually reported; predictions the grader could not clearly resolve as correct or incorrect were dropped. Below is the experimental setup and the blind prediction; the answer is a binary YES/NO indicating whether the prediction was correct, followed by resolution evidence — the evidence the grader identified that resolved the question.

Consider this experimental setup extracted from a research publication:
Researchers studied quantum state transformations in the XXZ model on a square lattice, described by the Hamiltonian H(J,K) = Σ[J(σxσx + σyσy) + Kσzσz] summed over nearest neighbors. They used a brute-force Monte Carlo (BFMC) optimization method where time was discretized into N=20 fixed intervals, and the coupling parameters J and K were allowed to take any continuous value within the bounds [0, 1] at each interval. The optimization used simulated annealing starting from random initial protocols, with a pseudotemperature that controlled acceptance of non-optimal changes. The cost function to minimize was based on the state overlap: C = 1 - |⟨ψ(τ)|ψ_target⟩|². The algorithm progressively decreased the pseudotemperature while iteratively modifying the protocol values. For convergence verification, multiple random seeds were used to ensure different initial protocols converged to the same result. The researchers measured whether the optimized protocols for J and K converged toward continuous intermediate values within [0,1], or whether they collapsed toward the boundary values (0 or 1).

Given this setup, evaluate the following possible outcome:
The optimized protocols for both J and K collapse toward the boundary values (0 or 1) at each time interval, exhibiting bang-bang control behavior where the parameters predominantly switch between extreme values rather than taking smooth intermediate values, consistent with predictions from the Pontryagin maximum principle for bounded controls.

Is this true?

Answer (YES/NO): YES